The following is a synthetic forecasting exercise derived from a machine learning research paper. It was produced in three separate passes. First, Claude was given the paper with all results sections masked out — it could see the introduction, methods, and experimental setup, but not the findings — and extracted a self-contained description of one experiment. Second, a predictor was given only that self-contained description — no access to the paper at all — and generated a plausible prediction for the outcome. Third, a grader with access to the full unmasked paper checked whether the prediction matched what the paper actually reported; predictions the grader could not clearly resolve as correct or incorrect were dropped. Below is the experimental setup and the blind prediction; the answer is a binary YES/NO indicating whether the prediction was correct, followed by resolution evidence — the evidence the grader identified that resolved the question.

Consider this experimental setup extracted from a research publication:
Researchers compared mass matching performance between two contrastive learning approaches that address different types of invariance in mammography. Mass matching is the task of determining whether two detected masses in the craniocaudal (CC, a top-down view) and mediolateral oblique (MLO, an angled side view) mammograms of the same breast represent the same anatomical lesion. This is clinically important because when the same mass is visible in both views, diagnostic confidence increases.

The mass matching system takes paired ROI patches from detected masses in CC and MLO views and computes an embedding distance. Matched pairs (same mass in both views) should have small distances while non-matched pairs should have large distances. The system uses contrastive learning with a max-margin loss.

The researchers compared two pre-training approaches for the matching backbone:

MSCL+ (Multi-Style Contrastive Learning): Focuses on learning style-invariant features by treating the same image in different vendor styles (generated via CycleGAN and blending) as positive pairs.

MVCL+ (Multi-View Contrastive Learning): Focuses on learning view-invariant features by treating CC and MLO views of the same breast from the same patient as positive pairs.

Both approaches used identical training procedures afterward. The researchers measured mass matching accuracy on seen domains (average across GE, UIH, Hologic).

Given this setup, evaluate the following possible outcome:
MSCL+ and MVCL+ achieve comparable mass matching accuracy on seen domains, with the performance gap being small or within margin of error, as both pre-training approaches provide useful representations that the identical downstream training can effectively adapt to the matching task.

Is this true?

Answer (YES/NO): NO